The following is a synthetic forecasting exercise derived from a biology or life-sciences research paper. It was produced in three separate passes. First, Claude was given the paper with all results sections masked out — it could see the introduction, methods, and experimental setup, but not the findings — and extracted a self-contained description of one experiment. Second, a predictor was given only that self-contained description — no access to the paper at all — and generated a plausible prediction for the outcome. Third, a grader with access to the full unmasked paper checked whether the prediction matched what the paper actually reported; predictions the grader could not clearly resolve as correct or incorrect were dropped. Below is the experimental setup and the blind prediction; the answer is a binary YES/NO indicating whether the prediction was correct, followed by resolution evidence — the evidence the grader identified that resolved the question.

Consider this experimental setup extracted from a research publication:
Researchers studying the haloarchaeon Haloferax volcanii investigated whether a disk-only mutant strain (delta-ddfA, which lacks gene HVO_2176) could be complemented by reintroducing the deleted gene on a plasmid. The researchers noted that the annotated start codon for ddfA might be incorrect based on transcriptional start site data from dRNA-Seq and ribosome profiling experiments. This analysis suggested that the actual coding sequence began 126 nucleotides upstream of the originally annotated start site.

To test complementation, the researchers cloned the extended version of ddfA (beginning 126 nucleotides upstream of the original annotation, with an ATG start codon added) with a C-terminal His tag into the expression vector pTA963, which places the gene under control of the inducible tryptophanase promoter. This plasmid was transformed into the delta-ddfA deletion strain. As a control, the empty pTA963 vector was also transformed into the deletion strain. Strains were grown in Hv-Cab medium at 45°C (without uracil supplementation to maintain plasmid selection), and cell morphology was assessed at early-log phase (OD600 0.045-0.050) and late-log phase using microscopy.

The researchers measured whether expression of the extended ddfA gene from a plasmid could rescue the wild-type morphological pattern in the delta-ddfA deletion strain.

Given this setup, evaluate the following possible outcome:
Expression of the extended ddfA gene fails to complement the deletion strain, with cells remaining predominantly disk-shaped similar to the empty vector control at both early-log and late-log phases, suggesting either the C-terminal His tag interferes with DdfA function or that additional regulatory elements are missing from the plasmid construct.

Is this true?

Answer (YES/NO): NO